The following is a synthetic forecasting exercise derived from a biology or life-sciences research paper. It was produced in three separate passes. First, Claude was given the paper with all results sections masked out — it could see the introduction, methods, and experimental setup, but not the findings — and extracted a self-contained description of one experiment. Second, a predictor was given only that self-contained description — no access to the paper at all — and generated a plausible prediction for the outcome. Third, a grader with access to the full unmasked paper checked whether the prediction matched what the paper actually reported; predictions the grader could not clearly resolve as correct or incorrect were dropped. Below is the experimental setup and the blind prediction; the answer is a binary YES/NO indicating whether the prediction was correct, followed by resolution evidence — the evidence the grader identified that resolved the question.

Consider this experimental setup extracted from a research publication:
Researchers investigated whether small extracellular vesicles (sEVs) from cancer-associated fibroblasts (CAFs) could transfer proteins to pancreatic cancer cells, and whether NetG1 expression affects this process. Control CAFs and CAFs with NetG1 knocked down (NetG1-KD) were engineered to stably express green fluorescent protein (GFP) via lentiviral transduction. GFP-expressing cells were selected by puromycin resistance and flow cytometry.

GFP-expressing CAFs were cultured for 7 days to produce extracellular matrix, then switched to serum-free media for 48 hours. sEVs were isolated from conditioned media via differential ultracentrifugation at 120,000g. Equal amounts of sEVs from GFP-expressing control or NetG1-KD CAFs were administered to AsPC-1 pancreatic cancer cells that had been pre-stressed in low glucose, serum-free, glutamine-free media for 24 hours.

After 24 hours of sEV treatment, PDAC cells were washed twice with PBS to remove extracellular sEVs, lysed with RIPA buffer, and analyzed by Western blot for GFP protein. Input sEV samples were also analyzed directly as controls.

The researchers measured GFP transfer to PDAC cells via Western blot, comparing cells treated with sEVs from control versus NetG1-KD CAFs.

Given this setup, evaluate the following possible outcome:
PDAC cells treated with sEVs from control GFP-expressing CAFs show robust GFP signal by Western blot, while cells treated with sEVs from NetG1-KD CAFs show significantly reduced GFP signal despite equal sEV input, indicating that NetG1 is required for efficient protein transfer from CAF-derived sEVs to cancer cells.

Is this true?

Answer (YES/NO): NO